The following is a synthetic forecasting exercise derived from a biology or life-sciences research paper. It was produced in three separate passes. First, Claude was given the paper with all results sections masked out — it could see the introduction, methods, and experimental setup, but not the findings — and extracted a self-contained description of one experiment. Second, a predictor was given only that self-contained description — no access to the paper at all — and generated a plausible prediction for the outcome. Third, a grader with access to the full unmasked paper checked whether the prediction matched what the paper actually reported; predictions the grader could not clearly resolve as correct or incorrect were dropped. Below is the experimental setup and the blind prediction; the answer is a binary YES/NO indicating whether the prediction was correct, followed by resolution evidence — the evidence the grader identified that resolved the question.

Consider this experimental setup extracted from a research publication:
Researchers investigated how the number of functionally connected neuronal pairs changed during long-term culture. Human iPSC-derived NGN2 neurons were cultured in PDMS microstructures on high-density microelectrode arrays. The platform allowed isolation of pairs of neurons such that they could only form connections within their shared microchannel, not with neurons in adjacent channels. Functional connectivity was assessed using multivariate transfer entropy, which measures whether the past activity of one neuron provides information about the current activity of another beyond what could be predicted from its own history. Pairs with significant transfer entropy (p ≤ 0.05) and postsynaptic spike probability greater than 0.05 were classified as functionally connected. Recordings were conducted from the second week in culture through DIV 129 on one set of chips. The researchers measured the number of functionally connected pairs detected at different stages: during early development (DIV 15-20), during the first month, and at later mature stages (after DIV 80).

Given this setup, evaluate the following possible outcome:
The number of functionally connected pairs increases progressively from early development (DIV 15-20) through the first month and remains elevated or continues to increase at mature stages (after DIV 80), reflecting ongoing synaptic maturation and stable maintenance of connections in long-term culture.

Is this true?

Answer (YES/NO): YES